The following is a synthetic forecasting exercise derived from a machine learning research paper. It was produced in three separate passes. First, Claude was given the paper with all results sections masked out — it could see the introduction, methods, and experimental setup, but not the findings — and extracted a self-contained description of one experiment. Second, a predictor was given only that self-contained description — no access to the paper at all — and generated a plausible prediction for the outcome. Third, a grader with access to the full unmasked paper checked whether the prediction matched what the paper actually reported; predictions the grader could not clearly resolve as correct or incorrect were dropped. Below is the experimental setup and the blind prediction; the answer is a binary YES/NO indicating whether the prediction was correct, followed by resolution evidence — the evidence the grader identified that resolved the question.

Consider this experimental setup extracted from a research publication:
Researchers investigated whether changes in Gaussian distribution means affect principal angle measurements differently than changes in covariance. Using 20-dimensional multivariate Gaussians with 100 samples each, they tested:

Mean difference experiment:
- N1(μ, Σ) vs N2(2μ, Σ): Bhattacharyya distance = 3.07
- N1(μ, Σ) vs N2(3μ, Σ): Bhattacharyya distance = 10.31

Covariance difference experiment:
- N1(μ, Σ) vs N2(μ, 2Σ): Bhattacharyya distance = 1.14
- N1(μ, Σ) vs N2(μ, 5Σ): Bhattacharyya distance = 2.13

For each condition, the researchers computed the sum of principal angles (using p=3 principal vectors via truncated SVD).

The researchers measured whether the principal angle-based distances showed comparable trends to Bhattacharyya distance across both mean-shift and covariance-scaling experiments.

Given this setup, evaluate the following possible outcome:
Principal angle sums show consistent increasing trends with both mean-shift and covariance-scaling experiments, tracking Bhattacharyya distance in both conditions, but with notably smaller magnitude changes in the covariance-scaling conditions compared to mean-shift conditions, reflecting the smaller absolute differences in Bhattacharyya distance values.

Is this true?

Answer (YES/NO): YES